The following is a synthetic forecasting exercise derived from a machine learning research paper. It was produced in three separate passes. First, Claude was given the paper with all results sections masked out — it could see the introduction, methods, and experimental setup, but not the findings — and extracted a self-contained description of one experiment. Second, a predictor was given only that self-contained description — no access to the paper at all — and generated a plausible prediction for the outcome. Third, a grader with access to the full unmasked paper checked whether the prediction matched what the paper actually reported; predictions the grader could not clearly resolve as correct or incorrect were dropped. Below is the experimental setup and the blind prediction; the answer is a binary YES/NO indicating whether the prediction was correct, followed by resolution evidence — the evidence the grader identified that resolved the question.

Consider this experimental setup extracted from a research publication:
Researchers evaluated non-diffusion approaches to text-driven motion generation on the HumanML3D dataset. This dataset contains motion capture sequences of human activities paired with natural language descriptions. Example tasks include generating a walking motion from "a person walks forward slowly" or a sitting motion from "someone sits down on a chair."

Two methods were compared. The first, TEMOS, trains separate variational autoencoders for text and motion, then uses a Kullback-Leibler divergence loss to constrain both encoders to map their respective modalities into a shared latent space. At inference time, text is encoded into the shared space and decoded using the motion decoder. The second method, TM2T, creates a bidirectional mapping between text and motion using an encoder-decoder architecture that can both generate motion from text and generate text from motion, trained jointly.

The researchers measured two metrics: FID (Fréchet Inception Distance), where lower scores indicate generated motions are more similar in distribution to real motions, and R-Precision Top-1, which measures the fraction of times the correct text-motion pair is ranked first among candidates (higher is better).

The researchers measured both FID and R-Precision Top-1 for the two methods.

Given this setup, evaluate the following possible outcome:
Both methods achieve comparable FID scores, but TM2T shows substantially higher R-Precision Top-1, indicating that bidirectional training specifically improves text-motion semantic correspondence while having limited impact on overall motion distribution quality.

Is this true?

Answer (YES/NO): NO